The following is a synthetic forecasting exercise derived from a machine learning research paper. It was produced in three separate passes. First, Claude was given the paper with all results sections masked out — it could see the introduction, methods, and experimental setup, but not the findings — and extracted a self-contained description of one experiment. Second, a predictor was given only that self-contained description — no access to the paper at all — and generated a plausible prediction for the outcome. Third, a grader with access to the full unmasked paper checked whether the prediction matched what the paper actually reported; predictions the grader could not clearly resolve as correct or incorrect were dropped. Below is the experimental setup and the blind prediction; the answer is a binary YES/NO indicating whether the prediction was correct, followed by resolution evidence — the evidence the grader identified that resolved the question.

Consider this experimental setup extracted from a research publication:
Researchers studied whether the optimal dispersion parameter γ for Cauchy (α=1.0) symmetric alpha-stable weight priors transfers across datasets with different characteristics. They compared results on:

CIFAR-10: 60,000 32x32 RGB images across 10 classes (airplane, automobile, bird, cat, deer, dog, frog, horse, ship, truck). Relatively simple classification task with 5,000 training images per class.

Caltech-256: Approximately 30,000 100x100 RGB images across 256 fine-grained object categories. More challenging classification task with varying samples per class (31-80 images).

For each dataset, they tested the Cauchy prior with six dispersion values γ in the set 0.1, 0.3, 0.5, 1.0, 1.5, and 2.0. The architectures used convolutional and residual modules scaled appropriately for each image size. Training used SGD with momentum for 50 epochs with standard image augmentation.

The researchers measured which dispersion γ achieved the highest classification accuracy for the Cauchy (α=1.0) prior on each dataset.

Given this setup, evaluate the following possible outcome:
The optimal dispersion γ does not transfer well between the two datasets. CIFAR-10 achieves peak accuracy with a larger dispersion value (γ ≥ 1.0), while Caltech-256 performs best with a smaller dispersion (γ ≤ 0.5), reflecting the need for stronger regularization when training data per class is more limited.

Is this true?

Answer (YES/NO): YES